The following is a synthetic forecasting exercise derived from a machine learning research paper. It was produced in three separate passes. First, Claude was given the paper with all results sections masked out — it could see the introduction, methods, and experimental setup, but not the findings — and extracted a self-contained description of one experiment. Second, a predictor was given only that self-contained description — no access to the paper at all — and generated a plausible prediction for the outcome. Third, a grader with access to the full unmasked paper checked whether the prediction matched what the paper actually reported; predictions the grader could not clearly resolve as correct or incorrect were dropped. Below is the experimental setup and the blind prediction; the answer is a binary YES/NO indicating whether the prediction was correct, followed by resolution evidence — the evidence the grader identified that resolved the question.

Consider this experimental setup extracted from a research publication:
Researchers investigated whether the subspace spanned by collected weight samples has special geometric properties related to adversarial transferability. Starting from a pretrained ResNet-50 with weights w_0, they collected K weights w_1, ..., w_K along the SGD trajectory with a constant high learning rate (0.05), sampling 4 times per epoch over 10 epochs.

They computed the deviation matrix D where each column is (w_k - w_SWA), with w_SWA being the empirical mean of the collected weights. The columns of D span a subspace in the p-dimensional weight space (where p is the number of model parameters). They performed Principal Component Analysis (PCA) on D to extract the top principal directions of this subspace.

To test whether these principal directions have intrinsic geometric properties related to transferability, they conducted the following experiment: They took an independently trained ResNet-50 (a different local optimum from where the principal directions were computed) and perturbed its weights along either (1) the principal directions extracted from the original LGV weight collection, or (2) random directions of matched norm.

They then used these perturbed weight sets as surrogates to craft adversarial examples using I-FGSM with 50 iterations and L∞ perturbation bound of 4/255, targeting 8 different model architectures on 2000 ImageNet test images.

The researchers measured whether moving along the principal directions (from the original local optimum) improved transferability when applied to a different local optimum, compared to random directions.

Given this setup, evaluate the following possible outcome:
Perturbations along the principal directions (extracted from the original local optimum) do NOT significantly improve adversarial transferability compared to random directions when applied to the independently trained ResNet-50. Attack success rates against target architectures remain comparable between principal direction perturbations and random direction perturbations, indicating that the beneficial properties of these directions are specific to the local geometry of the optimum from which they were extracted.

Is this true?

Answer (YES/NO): NO